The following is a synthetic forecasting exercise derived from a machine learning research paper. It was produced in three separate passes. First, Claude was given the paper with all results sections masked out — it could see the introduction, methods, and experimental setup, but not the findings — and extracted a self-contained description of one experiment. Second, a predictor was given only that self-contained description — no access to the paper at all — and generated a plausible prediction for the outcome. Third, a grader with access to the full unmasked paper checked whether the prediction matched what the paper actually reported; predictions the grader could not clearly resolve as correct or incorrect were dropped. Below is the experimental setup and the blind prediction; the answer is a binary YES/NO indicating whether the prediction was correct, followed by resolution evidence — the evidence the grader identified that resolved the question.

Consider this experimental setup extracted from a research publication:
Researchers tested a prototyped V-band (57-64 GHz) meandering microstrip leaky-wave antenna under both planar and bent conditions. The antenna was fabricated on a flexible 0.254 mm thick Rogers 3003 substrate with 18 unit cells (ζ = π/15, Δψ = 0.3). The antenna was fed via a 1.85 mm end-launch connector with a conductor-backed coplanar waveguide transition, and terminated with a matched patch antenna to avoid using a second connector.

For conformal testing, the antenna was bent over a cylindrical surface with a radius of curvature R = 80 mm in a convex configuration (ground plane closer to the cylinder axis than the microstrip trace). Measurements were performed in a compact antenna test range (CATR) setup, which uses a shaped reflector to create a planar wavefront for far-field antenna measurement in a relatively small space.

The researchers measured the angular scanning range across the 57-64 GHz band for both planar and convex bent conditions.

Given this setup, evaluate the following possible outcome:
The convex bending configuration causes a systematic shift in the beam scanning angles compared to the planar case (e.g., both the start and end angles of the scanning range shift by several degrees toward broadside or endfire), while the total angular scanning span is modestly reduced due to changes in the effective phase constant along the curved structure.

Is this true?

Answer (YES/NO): NO